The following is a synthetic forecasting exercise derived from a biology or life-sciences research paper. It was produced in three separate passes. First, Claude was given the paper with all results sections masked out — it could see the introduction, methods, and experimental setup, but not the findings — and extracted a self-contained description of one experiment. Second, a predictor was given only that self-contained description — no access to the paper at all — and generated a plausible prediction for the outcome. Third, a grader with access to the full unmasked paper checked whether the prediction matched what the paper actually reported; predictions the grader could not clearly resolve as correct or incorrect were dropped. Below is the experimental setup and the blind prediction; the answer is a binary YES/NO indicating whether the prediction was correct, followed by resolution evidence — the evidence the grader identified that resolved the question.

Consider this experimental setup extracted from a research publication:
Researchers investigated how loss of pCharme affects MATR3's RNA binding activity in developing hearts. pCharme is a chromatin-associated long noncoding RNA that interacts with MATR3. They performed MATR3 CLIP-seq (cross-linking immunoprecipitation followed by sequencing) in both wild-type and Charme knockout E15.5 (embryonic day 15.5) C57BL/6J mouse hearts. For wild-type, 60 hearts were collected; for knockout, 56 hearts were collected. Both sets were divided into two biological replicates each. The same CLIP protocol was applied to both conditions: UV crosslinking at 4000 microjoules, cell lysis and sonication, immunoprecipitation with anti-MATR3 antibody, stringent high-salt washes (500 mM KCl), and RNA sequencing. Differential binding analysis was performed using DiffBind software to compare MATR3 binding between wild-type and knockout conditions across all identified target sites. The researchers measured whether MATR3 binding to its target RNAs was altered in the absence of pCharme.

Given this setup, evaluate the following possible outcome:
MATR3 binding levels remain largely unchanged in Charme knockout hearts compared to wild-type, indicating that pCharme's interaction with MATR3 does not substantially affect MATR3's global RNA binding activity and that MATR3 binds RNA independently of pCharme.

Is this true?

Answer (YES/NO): NO